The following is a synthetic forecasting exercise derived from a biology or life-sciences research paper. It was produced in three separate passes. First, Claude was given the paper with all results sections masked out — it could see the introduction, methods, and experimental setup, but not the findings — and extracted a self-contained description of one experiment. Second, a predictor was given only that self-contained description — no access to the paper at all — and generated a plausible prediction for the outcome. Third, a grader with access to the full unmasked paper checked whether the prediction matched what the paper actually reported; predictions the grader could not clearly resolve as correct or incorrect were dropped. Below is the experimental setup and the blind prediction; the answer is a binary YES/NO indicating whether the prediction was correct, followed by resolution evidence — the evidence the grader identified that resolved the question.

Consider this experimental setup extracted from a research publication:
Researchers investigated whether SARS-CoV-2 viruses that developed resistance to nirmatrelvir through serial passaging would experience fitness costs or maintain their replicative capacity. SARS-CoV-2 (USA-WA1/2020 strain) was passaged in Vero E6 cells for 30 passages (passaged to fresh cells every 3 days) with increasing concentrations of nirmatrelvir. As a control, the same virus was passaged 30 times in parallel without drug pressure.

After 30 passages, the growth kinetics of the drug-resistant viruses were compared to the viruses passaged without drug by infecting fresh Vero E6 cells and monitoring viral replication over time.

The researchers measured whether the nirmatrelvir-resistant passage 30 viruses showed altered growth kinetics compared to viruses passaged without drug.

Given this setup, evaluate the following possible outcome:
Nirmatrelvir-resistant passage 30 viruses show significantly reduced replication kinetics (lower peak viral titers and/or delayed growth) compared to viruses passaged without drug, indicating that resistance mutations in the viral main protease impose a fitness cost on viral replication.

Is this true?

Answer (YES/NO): NO